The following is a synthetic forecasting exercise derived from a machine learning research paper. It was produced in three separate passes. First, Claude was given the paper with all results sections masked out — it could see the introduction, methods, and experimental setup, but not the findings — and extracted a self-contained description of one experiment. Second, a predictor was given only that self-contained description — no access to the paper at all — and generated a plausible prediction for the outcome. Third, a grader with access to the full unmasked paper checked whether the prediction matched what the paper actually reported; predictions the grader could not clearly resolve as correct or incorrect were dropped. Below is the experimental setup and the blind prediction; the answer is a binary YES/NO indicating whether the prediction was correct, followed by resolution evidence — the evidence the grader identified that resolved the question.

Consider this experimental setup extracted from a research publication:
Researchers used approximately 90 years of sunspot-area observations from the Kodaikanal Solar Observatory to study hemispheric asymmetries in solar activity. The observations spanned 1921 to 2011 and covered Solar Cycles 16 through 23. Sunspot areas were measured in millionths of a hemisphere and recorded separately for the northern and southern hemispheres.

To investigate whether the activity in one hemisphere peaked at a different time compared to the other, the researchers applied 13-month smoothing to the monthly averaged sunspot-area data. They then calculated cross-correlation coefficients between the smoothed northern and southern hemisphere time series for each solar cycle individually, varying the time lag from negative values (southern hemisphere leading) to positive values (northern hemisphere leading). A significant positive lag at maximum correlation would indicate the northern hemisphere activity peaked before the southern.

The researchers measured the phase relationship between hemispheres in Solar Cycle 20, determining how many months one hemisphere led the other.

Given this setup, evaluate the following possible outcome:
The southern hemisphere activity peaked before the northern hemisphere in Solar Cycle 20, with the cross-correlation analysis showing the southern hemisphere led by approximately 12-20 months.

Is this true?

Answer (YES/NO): NO